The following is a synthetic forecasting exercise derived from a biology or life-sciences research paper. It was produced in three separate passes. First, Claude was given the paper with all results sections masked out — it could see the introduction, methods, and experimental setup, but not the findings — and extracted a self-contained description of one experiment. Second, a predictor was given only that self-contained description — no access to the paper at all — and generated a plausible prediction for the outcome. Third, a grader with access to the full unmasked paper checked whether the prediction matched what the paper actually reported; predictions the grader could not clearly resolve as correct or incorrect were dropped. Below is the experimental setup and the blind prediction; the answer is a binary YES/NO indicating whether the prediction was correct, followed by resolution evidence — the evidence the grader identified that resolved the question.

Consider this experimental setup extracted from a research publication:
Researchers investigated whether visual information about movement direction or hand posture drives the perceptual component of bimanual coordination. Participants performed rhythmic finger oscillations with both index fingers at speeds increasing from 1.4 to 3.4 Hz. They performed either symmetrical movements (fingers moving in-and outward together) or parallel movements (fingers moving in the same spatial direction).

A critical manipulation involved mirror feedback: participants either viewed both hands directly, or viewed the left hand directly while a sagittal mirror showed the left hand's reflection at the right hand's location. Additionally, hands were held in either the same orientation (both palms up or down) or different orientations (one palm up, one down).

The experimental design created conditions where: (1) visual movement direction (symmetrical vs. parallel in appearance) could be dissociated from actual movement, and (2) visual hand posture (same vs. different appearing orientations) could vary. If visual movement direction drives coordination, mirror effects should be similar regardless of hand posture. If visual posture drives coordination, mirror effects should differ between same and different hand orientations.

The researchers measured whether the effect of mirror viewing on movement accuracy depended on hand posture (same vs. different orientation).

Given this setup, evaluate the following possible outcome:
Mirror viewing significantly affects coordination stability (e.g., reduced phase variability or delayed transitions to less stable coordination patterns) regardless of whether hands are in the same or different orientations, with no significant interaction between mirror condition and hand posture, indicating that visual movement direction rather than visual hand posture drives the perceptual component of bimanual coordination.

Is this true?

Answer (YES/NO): YES